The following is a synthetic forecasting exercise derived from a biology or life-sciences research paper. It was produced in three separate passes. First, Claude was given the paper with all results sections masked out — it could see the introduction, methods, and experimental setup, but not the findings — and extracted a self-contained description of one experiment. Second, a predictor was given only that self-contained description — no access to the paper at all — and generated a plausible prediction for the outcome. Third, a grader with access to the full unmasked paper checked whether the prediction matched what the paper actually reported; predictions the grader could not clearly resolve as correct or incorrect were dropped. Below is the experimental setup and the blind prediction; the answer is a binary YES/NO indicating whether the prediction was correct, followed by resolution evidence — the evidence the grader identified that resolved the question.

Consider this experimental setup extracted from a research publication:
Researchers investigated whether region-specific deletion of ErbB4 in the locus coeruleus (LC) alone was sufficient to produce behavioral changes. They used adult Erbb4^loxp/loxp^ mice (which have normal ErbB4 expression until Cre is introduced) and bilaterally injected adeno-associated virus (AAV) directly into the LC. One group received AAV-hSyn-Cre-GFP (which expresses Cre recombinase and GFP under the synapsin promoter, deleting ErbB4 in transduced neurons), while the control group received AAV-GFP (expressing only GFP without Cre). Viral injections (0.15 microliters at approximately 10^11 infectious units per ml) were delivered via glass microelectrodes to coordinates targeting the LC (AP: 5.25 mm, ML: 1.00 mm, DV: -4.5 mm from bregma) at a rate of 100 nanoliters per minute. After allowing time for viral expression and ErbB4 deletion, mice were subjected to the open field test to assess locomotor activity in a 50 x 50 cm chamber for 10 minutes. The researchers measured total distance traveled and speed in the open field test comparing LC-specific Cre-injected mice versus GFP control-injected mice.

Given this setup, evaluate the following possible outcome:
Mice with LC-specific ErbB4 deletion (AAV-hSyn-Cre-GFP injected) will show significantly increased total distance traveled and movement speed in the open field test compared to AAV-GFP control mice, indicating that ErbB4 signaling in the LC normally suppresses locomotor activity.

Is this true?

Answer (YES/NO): YES